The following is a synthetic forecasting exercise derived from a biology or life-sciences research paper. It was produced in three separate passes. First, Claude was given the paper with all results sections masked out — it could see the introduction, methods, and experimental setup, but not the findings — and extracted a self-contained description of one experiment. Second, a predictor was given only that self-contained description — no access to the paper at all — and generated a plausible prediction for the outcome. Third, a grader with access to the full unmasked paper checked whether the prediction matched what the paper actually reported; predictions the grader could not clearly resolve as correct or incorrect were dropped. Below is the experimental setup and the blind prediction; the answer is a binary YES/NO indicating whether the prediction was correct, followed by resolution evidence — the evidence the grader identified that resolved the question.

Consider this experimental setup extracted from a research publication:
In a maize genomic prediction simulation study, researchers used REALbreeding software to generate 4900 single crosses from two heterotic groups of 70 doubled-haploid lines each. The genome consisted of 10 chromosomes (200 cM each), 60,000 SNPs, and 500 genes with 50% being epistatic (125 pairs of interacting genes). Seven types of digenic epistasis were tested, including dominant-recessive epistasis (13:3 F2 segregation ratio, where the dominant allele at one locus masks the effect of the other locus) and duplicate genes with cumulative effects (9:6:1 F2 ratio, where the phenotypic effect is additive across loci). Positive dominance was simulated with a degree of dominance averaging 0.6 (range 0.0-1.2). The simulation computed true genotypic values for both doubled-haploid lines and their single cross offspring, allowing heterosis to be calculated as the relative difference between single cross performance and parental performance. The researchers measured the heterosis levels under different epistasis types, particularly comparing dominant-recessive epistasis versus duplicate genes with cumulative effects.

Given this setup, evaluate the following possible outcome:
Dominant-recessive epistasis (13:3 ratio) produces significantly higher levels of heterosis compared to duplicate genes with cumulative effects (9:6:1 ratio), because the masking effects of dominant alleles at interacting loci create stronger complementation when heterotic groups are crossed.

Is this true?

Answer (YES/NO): NO